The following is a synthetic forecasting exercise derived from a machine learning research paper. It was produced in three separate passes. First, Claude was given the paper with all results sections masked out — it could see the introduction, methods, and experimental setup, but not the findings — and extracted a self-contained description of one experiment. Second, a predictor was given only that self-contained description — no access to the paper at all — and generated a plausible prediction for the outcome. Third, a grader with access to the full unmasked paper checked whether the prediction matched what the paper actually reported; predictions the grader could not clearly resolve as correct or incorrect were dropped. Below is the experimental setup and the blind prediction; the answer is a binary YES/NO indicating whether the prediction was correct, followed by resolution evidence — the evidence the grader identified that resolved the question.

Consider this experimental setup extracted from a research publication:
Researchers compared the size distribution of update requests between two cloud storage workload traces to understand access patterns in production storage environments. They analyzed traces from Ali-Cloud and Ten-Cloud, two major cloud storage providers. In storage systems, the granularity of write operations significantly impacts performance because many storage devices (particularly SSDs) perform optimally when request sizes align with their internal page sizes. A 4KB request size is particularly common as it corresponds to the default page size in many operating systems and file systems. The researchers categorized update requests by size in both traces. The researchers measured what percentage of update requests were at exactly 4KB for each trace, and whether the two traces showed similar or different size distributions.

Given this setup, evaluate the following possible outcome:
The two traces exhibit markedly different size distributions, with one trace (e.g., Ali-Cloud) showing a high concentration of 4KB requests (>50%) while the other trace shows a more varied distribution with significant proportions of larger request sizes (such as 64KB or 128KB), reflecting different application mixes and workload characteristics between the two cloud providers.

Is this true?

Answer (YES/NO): NO